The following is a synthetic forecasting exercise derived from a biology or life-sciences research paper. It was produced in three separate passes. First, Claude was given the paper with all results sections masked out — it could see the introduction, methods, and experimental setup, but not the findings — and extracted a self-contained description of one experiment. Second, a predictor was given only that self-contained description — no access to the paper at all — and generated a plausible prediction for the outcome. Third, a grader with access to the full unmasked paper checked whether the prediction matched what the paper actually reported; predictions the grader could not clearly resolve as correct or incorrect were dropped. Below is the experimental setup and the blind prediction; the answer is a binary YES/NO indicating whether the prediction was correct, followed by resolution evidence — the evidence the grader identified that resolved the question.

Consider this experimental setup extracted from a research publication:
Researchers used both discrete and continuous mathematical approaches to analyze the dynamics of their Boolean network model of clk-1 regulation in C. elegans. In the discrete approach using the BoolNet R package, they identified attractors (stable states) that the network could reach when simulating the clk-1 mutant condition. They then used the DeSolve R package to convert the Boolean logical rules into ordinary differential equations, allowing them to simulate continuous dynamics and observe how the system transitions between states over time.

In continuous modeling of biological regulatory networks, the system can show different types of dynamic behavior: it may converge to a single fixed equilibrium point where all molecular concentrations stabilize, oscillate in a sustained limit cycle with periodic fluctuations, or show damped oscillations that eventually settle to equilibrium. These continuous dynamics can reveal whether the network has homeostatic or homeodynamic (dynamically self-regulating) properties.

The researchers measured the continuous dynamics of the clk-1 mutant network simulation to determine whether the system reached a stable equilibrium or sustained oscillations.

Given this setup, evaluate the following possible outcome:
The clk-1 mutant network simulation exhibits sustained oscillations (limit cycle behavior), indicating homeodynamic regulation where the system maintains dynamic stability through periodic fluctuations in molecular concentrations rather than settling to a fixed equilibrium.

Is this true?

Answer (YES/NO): NO